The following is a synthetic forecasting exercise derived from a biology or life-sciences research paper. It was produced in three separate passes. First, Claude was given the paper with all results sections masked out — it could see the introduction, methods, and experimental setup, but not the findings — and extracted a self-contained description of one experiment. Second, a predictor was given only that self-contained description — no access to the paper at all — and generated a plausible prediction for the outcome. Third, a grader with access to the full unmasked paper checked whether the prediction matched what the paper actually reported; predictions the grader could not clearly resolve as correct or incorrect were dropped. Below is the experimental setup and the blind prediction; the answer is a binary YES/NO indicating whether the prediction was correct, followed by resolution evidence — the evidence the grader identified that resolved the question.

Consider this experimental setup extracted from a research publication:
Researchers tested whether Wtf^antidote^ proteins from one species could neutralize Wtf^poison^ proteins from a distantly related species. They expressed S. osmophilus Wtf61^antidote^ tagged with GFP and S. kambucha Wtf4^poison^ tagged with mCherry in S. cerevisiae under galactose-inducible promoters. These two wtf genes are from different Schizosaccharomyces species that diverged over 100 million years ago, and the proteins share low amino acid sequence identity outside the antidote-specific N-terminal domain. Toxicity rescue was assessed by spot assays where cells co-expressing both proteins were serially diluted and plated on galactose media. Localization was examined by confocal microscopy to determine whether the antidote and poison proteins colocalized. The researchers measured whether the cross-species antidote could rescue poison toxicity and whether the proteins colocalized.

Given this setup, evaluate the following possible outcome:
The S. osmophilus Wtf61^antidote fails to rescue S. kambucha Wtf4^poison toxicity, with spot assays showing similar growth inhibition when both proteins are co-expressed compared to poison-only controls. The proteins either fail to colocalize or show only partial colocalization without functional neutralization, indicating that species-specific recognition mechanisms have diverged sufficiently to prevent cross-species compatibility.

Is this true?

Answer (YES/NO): YES